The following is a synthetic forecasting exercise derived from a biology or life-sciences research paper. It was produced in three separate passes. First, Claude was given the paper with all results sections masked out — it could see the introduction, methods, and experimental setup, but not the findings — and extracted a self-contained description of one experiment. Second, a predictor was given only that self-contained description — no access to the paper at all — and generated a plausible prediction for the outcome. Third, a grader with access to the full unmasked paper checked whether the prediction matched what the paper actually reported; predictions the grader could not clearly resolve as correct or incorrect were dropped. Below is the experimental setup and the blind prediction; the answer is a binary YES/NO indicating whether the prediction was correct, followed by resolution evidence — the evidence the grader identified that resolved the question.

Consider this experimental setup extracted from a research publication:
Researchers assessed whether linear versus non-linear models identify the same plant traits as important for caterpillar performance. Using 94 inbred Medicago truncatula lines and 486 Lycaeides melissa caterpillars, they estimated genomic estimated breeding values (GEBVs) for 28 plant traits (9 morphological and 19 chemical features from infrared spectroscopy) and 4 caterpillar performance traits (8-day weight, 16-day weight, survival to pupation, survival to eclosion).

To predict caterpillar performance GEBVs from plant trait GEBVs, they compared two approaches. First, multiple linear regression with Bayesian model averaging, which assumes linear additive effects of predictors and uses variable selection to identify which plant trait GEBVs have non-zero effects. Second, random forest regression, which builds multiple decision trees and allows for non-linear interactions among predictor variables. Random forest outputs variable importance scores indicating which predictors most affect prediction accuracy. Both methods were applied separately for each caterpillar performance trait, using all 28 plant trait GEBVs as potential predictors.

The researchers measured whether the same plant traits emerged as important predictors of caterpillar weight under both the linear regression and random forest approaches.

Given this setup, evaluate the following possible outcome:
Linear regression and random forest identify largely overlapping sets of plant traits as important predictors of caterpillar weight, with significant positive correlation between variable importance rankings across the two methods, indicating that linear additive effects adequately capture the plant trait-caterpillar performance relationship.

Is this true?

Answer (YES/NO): NO